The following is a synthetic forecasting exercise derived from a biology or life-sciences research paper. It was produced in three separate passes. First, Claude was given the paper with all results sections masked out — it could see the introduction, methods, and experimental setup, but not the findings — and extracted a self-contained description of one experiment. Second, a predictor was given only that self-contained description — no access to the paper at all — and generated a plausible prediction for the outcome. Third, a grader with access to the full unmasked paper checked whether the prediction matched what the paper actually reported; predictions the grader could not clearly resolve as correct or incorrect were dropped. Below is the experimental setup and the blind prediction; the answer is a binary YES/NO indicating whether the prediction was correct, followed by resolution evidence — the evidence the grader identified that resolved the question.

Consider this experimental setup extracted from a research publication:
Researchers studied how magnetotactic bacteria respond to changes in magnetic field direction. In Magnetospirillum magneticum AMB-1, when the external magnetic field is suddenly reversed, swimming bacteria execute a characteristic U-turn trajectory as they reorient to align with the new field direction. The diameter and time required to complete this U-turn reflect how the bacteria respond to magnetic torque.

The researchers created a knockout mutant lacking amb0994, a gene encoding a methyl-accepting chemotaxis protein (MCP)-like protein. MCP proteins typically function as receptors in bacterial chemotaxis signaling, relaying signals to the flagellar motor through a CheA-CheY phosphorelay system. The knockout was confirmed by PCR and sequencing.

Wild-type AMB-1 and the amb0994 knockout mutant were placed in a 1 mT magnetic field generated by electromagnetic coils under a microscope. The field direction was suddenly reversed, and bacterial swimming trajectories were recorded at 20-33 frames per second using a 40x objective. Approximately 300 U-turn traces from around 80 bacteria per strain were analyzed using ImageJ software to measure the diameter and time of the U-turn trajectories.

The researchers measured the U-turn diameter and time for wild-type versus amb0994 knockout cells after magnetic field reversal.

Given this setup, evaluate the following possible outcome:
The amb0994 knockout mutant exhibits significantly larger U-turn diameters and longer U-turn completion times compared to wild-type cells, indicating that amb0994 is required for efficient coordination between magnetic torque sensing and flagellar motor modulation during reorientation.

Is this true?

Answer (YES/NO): NO